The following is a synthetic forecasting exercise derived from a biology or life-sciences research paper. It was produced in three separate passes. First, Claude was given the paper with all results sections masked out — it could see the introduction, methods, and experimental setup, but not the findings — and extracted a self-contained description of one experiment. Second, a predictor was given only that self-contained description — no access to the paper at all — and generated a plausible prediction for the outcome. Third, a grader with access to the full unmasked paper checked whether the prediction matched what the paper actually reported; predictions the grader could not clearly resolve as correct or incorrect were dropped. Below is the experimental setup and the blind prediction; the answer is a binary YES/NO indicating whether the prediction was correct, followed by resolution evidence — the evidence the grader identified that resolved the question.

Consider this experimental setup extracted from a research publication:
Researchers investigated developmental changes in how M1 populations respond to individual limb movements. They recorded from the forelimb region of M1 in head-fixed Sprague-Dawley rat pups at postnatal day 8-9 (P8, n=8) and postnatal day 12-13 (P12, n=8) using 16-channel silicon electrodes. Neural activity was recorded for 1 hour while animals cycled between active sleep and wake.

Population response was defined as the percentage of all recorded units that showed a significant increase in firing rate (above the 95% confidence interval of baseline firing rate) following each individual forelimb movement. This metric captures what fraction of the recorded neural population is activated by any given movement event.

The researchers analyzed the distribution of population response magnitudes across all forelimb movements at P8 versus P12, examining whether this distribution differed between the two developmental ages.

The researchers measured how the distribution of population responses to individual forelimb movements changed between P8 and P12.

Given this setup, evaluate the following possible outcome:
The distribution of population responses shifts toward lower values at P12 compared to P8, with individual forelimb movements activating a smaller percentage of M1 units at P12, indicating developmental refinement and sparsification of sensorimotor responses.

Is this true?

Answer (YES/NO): NO